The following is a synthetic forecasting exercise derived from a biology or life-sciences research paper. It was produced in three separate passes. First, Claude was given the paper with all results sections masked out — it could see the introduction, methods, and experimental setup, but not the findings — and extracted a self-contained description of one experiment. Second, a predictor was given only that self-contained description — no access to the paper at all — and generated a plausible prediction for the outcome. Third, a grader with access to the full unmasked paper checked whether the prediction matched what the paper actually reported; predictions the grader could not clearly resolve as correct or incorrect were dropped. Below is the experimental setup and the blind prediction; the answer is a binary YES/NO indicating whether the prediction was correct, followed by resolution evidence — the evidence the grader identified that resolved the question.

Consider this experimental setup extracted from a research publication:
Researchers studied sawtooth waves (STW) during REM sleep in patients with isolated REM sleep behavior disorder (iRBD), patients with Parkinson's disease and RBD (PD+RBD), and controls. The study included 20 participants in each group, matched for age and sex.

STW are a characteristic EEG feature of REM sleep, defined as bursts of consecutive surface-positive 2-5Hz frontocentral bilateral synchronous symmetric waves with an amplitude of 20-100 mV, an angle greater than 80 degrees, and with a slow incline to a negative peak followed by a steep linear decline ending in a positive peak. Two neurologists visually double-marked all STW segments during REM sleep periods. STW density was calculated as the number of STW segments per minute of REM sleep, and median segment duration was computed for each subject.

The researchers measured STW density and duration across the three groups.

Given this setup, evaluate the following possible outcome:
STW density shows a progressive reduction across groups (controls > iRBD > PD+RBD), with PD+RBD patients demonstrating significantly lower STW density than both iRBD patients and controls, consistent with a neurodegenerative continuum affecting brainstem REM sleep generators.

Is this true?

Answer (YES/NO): NO